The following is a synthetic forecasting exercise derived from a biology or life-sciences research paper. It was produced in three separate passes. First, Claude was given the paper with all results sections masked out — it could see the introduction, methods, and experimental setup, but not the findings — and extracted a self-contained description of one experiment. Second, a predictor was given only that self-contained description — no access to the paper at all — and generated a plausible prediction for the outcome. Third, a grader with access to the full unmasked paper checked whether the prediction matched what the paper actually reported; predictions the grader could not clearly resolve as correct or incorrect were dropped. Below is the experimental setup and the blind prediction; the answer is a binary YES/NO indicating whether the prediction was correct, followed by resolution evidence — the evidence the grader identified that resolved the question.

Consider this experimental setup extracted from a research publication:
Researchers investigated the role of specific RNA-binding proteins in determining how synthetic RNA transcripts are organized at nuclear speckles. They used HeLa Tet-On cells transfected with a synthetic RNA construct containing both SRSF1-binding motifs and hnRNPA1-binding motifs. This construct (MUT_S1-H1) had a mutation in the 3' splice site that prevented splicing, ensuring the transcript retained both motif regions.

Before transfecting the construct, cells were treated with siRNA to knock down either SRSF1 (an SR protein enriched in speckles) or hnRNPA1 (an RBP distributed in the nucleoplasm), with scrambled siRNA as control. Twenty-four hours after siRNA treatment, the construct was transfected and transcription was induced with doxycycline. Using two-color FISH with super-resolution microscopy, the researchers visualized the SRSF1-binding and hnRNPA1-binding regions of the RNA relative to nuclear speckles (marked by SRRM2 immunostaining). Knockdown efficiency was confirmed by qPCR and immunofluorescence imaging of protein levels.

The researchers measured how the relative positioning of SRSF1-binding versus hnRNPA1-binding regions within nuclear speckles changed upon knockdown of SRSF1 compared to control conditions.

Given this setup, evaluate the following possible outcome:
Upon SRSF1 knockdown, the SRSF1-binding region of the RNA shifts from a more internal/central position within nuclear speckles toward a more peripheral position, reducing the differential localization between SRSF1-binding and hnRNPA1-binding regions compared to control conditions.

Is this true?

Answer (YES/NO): YES